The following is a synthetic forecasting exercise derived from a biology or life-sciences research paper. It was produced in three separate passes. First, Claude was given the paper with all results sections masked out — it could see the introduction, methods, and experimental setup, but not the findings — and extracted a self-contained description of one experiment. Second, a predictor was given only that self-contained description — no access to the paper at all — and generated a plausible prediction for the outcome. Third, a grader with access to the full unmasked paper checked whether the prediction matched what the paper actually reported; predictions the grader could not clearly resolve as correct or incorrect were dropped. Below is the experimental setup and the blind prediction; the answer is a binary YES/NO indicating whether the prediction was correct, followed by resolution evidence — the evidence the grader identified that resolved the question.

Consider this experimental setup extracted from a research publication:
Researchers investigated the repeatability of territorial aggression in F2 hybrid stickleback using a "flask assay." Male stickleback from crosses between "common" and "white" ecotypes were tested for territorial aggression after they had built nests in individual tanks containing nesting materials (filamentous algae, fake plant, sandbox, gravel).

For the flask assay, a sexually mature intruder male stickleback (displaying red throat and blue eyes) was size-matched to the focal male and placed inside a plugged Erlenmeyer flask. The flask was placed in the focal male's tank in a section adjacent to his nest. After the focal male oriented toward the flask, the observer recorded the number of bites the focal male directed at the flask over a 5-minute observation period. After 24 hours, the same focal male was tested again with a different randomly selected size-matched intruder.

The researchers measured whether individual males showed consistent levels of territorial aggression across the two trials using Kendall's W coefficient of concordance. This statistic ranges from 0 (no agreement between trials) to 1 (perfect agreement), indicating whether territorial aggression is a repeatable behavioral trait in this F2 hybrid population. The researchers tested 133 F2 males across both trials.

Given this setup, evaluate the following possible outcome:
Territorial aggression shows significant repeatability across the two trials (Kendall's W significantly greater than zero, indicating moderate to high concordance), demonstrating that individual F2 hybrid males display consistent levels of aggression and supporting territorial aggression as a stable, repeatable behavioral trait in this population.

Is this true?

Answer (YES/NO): YES